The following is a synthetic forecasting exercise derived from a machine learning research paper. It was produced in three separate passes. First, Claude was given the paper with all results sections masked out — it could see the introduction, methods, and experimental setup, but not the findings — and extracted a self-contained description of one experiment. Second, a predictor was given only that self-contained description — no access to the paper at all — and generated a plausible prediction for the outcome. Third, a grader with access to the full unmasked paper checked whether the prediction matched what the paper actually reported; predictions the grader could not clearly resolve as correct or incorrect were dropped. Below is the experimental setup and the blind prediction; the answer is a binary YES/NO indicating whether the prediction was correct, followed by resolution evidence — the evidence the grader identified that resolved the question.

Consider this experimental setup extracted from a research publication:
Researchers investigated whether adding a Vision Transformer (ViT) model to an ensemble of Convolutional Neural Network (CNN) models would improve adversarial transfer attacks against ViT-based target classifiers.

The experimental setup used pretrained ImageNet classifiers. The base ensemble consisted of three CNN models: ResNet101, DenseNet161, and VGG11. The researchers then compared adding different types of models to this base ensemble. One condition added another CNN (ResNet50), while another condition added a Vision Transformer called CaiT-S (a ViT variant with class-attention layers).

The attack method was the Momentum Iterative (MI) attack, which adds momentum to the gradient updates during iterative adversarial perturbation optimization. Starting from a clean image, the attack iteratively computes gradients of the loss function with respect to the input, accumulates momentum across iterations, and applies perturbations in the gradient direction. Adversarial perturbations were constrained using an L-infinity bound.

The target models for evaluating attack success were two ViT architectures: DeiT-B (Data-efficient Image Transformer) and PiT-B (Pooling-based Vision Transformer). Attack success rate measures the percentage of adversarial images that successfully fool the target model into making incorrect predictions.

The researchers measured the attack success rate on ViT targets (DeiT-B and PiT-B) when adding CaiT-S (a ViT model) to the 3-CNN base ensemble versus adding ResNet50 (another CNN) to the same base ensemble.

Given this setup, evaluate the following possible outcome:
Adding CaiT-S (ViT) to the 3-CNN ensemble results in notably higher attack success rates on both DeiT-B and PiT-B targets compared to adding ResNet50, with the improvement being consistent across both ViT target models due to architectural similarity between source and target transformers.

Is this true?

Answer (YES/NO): YES